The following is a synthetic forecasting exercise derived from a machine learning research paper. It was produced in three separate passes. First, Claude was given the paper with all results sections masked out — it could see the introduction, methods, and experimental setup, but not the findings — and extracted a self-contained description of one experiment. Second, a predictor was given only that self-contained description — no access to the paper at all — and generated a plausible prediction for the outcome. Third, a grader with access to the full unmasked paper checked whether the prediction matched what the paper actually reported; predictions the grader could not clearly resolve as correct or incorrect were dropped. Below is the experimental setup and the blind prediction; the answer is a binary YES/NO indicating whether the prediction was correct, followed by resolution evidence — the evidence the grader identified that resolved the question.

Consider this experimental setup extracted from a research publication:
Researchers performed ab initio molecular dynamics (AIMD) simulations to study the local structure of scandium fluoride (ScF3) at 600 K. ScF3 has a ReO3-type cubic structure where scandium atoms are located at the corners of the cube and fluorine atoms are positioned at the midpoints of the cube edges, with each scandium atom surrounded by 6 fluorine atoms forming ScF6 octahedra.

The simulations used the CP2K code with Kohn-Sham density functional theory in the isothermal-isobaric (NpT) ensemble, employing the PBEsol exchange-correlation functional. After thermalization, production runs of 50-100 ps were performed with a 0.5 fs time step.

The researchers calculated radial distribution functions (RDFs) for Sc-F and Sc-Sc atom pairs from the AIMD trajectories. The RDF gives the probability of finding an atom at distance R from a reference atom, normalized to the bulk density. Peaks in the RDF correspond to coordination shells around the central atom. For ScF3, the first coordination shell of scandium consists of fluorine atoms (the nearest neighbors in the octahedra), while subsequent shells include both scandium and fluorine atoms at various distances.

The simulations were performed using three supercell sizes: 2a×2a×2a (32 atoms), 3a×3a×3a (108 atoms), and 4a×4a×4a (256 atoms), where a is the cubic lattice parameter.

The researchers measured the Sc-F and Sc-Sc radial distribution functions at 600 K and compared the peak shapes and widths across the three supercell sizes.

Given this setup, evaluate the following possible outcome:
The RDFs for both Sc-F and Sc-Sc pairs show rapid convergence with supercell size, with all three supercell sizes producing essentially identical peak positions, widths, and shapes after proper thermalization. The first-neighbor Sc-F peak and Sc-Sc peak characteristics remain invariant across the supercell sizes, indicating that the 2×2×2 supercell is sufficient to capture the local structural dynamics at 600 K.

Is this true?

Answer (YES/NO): NO